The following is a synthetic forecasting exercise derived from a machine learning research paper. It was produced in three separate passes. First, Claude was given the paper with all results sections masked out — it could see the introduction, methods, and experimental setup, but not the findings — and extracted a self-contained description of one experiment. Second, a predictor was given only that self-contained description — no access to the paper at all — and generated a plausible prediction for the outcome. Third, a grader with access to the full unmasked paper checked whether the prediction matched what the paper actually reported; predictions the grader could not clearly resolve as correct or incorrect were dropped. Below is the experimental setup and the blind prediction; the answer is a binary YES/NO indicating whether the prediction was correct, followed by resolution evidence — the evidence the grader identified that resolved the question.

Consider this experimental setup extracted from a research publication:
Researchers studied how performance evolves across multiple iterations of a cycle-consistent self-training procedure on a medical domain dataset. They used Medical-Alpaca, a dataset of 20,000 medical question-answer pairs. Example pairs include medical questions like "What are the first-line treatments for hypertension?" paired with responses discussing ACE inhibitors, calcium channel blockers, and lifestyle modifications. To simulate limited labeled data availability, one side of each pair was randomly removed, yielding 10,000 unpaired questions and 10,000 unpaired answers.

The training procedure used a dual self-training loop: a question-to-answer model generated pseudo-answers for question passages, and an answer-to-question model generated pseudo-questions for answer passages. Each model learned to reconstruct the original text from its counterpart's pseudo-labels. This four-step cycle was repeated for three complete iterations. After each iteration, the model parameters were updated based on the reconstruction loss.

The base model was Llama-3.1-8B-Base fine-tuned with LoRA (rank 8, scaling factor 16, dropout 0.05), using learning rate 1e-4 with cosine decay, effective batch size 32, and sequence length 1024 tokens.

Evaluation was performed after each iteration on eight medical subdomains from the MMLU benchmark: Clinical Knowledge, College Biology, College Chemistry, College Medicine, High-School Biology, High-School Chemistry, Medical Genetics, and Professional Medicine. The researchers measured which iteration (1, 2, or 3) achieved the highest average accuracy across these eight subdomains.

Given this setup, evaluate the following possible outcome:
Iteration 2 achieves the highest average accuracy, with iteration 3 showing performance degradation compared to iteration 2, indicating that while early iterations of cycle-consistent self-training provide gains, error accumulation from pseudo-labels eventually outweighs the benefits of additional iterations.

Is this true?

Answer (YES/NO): YES